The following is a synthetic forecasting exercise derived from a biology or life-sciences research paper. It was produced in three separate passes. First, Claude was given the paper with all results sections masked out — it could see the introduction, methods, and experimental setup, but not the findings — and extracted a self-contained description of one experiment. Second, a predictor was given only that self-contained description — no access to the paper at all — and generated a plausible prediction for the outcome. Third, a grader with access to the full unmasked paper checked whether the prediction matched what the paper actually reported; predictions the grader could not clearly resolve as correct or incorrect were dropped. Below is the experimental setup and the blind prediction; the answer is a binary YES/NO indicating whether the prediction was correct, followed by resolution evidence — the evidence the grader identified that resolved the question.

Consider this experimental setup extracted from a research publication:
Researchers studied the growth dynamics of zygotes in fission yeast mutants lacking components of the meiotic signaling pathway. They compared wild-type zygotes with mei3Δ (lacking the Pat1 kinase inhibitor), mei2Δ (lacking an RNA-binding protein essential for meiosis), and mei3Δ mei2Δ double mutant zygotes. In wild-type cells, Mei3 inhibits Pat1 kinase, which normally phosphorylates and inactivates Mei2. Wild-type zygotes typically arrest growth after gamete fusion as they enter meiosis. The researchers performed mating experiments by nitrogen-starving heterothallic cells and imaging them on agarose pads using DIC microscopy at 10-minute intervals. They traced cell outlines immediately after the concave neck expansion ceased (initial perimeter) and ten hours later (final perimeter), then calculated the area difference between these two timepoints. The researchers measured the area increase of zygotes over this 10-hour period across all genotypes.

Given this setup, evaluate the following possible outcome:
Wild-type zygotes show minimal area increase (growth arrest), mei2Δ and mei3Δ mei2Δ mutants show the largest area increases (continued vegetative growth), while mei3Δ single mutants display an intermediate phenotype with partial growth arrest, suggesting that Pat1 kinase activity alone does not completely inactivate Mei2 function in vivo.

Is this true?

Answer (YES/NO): NO